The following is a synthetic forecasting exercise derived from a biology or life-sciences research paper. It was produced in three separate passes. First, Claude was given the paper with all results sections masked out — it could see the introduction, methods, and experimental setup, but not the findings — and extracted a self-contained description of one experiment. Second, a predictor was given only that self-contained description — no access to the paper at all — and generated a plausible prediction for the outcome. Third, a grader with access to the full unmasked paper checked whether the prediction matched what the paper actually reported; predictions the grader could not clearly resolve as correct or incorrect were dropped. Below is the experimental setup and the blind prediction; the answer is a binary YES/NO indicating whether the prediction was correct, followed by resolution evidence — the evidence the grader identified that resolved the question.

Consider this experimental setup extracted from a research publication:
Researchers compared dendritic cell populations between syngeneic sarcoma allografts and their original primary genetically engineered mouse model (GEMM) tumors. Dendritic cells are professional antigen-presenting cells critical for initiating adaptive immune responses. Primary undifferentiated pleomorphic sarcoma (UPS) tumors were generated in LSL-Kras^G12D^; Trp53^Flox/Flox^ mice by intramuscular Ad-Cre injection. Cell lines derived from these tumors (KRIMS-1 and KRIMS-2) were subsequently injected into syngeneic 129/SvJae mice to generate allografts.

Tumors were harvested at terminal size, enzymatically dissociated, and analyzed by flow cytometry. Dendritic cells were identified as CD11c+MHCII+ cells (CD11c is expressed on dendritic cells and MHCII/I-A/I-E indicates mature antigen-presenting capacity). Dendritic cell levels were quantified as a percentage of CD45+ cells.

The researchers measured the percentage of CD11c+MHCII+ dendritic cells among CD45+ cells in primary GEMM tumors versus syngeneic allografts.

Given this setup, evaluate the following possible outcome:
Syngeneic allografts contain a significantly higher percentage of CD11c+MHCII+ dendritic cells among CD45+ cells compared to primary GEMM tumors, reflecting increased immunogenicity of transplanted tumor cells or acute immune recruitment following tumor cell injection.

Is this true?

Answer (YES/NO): NO